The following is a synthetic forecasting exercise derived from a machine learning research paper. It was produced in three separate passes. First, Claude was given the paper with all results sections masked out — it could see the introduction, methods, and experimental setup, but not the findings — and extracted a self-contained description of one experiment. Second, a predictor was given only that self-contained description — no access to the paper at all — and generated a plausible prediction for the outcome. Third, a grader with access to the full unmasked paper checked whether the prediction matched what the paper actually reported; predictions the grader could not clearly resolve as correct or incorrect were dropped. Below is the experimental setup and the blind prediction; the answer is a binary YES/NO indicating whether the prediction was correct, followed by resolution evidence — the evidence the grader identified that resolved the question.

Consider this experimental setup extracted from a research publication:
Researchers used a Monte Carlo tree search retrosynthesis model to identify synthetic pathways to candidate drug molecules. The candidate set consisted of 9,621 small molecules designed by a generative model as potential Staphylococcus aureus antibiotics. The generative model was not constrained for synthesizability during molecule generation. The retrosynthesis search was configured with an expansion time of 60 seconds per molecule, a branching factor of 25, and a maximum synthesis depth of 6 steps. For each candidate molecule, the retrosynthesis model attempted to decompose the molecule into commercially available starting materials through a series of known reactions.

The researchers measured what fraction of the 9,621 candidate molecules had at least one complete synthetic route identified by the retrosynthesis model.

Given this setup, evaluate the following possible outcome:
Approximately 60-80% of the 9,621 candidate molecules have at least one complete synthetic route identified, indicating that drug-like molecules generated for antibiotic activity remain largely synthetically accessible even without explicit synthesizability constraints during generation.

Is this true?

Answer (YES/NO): NO